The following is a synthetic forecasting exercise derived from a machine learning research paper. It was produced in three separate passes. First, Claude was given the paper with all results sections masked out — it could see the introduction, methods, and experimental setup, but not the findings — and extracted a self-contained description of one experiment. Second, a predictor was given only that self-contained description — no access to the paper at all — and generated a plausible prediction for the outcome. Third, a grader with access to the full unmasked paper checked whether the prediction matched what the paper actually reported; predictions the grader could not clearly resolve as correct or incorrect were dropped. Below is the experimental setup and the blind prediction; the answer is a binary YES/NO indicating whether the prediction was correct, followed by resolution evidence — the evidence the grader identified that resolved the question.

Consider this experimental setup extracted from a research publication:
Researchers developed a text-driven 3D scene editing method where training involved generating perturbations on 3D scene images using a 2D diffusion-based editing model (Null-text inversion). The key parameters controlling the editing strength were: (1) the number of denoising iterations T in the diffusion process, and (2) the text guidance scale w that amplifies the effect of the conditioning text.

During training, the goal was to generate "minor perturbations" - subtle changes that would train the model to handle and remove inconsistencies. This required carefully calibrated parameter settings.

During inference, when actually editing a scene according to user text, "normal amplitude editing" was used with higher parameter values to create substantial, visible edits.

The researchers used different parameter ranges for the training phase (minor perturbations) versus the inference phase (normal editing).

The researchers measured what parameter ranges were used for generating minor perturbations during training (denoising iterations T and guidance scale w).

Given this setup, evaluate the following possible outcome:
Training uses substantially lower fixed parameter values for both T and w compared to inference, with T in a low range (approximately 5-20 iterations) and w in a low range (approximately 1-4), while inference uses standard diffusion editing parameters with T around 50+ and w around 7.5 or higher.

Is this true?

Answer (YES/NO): NO